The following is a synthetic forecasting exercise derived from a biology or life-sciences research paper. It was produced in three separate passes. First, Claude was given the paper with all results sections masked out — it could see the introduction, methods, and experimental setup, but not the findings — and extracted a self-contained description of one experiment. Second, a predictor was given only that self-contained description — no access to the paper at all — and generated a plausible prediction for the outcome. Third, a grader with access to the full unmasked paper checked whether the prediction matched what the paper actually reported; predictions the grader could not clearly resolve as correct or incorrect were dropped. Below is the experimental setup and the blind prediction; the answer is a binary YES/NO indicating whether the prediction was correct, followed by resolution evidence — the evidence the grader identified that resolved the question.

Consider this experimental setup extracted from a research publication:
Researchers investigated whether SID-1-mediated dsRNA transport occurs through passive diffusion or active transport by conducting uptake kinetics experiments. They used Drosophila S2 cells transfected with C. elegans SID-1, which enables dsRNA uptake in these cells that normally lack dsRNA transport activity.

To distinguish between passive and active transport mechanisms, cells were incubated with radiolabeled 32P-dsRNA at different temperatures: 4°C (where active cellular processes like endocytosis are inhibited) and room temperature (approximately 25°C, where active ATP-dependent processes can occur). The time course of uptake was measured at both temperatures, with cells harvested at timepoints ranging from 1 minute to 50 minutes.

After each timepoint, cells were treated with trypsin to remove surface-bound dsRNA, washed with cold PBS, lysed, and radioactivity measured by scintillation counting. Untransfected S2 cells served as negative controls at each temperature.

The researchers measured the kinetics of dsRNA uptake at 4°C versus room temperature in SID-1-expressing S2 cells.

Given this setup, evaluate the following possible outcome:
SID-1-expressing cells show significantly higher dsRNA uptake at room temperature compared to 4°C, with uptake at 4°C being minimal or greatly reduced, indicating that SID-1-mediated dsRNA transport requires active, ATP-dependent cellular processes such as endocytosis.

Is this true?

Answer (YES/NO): NO